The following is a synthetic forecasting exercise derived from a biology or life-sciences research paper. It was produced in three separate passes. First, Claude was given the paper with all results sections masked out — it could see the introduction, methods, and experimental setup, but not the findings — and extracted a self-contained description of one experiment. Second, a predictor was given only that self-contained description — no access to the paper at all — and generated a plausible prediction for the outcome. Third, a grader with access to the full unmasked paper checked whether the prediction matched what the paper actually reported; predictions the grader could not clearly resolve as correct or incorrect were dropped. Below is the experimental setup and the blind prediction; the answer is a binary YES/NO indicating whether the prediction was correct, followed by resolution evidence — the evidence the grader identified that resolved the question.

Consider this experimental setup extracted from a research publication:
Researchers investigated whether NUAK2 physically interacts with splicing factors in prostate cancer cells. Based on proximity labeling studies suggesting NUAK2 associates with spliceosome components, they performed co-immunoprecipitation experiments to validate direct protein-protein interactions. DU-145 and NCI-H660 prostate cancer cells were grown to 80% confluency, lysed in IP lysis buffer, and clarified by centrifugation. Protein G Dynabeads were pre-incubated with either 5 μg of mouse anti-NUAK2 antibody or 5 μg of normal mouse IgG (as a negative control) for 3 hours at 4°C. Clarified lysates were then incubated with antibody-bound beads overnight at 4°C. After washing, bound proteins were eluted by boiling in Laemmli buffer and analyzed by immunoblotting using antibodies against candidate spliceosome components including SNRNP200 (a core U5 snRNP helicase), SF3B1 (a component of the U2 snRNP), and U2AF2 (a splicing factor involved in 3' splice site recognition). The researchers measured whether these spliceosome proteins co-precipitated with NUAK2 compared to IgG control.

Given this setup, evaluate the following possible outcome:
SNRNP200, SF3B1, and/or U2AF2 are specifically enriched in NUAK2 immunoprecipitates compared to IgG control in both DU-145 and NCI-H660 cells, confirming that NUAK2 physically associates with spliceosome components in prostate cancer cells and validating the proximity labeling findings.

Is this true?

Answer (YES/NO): YES